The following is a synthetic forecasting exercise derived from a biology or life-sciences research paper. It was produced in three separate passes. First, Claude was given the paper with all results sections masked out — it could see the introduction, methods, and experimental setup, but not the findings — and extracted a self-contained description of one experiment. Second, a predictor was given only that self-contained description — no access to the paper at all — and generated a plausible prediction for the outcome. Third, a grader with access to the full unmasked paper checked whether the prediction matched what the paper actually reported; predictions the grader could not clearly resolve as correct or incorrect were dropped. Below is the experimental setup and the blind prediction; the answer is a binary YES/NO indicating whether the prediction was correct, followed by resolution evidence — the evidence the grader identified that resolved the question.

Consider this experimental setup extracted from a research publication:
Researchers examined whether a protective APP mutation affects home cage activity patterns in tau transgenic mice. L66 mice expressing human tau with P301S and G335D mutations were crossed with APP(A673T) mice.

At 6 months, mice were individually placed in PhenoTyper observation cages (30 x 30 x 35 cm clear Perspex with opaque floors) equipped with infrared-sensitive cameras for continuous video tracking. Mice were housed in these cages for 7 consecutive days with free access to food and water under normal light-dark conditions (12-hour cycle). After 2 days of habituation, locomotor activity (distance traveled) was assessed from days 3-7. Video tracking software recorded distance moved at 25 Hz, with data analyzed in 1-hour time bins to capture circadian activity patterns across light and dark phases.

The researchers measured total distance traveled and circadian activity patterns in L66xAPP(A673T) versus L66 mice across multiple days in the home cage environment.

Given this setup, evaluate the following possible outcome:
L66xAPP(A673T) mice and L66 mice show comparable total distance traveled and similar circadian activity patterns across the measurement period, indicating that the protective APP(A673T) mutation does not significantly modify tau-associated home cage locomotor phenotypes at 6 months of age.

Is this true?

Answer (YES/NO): YES